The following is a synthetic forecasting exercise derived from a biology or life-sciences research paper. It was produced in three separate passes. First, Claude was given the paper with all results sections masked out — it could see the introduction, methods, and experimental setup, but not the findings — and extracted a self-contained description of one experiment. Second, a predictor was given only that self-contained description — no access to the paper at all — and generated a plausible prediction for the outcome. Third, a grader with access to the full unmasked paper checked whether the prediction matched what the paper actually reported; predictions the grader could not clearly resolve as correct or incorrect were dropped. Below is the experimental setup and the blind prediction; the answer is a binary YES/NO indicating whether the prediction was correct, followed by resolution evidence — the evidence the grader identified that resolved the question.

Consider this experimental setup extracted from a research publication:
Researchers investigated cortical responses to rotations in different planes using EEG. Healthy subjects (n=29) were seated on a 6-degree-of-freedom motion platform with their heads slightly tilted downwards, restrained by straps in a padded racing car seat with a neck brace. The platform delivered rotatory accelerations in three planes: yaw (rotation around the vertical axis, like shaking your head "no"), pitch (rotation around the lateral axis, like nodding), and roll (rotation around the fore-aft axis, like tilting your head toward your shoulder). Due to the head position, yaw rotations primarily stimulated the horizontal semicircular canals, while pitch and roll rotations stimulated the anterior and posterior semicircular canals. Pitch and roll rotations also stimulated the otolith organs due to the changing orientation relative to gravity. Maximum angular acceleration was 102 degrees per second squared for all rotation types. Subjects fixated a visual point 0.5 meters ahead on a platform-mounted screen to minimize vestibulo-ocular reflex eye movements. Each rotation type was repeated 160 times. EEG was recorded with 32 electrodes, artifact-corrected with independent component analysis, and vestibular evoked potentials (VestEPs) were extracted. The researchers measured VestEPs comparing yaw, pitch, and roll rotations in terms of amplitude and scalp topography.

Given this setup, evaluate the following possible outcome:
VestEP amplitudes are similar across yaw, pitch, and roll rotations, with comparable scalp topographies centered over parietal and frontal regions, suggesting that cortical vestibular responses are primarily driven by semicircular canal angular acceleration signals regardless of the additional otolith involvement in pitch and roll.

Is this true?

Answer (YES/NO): NO